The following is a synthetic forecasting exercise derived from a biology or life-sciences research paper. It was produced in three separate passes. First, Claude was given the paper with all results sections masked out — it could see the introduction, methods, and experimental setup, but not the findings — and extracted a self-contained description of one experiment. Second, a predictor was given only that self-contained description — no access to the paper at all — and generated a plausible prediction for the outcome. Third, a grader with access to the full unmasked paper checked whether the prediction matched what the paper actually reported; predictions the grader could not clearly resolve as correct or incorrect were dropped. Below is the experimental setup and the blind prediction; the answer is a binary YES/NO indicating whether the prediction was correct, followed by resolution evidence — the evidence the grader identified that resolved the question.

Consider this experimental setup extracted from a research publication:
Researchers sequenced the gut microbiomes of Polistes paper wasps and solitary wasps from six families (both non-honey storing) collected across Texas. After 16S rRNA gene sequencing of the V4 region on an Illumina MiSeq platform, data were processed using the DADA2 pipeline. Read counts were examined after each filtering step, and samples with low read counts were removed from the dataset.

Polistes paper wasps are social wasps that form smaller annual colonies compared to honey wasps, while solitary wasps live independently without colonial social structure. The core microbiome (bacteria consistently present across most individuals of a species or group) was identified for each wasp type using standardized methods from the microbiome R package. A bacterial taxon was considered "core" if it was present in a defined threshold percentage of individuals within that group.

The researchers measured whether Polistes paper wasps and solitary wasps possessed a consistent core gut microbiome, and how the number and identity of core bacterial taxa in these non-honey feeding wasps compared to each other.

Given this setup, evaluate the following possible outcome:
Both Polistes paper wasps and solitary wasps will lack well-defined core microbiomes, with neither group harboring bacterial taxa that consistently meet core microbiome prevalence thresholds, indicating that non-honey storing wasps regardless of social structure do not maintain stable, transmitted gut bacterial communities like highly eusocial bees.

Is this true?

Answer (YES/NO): YES